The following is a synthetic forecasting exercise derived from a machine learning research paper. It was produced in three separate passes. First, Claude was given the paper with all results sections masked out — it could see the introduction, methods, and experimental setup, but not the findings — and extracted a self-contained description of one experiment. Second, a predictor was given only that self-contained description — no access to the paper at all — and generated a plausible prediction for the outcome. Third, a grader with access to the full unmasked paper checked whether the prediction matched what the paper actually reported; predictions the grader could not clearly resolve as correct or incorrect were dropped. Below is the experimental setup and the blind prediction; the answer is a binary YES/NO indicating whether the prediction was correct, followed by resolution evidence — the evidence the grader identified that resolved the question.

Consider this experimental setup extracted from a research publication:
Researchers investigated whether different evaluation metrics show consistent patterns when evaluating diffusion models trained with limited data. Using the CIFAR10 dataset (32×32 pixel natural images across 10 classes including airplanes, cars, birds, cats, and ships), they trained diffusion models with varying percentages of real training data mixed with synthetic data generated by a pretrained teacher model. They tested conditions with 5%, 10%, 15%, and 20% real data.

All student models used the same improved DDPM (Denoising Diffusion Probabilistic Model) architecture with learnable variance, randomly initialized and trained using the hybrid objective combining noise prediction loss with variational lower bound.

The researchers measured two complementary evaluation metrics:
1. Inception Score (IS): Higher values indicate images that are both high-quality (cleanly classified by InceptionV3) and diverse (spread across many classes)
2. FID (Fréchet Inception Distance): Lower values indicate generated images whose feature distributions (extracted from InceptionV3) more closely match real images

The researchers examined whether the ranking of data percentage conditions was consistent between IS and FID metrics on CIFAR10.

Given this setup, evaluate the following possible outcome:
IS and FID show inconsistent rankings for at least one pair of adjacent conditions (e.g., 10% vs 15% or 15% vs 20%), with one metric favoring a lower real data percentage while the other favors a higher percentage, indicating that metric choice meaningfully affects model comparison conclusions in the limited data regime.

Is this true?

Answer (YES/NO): YES